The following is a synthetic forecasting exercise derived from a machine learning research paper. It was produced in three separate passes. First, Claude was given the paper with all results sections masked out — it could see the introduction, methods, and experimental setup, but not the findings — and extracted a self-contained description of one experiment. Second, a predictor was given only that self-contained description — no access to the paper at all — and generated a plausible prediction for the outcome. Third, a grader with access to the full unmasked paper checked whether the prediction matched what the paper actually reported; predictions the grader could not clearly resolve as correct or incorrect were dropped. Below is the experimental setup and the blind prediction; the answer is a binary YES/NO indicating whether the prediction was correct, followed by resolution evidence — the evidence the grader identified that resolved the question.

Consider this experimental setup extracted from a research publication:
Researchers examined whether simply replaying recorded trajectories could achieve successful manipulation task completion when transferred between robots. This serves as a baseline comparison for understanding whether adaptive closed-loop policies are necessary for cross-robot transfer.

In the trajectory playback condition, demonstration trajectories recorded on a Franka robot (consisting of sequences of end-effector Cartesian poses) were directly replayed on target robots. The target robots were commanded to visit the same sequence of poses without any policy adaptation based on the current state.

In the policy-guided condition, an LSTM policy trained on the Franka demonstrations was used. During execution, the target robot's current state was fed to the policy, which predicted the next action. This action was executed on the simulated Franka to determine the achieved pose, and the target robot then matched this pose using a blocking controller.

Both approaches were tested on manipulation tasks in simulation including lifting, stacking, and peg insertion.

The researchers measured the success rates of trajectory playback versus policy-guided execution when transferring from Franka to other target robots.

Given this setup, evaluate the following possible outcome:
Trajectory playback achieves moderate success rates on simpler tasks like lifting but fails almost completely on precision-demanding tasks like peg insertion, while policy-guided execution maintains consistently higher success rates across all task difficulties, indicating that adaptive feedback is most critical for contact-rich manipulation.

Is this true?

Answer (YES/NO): NO